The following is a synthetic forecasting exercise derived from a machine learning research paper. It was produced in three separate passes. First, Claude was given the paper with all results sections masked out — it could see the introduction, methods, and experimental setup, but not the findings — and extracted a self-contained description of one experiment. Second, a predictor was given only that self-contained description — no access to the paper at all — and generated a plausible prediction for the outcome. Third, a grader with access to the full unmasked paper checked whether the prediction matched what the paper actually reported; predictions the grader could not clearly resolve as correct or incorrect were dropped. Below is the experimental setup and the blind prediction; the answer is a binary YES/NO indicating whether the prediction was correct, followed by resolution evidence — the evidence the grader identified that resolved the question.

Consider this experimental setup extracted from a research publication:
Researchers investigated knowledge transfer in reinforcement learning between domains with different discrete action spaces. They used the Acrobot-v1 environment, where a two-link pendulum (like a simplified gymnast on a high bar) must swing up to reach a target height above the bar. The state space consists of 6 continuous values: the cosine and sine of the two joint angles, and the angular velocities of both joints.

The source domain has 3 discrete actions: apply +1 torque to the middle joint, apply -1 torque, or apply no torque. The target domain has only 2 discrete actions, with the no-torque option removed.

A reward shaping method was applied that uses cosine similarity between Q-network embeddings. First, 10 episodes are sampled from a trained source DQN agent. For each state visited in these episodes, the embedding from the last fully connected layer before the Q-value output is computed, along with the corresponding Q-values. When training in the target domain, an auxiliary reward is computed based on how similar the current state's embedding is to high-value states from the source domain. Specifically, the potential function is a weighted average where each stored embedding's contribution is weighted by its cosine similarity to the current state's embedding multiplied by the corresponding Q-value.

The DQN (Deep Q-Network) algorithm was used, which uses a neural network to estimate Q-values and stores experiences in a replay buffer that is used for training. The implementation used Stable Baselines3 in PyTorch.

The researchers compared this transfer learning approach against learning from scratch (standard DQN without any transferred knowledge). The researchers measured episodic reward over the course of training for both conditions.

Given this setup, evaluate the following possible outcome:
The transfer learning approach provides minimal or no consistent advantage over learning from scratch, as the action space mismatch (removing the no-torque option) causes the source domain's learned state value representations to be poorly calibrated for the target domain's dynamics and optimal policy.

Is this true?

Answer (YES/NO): NO